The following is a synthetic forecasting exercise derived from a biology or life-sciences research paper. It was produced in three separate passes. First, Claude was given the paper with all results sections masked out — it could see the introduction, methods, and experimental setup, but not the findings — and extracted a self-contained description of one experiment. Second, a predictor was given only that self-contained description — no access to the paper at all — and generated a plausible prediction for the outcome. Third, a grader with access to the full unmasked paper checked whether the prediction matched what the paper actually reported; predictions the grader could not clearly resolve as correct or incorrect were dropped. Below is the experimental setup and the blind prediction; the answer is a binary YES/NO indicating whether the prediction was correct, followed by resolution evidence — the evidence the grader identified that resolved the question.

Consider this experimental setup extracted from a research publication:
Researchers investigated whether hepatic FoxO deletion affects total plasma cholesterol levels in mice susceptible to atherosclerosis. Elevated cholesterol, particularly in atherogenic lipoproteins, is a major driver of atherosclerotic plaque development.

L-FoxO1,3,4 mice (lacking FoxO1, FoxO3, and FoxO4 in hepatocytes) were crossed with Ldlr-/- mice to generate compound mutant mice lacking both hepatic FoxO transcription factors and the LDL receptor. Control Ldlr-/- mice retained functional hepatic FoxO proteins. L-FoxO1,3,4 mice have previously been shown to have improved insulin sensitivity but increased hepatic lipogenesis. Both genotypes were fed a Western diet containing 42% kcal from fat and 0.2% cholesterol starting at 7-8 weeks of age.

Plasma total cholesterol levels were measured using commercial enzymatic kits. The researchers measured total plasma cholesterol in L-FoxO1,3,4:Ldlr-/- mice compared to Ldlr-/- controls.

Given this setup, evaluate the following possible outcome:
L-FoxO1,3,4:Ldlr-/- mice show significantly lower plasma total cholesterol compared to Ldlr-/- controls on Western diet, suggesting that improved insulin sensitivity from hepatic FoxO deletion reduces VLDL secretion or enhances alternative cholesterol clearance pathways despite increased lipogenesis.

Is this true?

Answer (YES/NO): NO